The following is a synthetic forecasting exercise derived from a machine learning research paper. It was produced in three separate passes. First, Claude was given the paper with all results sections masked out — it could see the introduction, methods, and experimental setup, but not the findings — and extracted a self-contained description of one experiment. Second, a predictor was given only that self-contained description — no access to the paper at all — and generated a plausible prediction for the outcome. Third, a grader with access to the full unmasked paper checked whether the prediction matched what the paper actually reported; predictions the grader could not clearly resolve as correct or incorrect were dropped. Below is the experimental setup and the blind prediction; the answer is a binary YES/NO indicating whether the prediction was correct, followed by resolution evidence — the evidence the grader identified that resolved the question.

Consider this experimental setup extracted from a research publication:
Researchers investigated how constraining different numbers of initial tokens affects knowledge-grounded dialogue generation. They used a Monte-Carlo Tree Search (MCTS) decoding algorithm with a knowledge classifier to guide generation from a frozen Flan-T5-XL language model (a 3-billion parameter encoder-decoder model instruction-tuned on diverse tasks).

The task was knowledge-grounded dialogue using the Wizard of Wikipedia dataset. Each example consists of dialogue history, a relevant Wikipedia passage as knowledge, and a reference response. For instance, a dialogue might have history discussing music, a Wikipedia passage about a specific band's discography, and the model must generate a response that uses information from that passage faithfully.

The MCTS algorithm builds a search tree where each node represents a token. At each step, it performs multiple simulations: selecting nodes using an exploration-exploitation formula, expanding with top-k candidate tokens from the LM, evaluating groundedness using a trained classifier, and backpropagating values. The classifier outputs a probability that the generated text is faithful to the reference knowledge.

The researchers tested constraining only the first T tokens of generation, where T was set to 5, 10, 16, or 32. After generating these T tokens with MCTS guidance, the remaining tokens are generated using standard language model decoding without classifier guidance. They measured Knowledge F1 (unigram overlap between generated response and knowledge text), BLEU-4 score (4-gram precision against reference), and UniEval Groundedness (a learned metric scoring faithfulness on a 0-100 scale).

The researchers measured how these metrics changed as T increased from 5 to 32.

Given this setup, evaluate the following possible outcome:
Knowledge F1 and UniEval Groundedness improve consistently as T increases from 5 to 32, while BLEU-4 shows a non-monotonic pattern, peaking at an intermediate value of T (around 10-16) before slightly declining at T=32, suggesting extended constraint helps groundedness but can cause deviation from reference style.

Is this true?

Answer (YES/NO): NO